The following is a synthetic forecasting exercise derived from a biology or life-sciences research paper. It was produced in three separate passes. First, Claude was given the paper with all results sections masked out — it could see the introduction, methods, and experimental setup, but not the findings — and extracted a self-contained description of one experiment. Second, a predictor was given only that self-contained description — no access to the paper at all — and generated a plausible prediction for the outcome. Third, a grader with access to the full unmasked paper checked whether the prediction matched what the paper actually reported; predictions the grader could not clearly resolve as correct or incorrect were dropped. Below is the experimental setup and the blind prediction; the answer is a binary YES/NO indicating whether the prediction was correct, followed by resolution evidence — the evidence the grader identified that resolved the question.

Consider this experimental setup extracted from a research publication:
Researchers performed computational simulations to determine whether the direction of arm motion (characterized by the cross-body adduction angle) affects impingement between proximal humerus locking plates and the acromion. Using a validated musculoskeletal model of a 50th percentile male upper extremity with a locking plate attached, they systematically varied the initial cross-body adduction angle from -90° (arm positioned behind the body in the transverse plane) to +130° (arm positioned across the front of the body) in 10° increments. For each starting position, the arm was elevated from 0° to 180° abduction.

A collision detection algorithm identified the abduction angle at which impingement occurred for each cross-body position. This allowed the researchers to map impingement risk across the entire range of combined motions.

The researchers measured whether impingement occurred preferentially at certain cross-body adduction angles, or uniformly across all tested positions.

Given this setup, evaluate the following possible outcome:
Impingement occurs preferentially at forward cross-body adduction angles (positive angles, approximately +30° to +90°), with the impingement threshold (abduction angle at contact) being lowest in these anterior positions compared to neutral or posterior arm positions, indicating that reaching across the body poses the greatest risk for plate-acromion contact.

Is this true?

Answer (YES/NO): NO